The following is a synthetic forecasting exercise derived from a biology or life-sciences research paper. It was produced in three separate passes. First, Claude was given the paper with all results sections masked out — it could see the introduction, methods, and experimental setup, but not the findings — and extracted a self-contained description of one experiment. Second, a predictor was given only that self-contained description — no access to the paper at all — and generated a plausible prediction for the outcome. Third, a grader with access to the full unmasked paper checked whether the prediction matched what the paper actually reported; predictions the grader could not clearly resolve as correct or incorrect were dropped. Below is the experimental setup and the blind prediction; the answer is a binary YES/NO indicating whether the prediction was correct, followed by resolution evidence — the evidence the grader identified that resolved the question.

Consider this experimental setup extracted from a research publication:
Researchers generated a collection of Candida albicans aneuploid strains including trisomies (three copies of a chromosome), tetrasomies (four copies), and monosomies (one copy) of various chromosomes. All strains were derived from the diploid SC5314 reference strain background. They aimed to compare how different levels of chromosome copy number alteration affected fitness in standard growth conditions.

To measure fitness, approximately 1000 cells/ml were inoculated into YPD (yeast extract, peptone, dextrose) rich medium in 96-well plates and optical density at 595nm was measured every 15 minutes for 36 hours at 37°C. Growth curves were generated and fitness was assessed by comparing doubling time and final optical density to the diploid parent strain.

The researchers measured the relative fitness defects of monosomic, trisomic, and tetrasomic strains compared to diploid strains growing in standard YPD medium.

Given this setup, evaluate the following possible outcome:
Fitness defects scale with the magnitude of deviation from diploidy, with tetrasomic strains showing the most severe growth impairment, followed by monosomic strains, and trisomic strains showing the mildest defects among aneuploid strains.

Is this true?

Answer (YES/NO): NO